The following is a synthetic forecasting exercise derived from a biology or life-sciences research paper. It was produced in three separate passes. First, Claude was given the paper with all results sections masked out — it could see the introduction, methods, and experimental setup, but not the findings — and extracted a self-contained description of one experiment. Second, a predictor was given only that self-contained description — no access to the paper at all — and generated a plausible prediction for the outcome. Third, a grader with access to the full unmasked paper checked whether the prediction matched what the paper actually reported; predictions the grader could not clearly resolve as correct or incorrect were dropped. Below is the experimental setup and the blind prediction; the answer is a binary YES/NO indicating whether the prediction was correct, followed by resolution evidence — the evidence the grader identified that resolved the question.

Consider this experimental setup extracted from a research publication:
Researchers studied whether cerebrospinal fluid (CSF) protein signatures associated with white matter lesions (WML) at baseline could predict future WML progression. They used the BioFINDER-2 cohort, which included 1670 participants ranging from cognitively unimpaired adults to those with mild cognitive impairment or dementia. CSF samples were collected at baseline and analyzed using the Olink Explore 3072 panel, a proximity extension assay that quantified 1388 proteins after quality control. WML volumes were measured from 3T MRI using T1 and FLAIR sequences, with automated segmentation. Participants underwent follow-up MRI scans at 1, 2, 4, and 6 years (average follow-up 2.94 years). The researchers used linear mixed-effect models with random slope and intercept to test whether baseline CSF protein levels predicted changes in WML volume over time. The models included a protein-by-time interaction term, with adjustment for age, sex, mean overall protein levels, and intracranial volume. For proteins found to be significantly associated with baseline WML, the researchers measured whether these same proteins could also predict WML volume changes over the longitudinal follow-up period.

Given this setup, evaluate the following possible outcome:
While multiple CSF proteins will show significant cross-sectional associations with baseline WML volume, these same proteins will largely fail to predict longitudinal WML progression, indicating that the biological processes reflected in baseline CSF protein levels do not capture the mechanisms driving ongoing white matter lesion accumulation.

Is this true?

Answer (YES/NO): NO